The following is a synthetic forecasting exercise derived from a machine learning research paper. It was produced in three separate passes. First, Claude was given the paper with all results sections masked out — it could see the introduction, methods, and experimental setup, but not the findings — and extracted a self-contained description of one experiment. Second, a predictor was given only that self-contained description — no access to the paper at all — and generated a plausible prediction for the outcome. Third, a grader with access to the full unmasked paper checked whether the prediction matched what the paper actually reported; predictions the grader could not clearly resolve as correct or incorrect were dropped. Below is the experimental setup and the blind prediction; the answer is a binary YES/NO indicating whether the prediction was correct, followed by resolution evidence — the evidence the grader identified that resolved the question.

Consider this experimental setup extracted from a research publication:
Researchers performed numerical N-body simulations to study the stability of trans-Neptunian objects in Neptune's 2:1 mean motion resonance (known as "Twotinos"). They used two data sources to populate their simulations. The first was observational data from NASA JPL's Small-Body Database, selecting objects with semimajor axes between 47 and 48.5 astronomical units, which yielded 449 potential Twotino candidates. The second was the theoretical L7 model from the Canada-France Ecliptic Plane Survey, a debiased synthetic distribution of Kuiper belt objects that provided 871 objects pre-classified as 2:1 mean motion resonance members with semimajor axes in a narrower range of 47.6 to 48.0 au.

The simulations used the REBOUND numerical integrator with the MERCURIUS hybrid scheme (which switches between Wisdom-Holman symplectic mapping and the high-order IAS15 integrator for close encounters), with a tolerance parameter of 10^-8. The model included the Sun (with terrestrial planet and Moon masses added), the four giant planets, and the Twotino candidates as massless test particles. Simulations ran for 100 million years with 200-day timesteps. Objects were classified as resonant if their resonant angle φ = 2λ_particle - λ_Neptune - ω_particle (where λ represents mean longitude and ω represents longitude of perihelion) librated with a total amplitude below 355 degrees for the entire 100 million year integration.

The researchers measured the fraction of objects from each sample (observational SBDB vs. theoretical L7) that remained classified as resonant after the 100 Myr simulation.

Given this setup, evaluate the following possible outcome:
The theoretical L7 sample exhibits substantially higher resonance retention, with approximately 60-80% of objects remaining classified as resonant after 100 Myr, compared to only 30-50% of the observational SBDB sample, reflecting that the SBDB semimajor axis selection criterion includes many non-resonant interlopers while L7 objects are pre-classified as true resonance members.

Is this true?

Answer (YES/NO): NO